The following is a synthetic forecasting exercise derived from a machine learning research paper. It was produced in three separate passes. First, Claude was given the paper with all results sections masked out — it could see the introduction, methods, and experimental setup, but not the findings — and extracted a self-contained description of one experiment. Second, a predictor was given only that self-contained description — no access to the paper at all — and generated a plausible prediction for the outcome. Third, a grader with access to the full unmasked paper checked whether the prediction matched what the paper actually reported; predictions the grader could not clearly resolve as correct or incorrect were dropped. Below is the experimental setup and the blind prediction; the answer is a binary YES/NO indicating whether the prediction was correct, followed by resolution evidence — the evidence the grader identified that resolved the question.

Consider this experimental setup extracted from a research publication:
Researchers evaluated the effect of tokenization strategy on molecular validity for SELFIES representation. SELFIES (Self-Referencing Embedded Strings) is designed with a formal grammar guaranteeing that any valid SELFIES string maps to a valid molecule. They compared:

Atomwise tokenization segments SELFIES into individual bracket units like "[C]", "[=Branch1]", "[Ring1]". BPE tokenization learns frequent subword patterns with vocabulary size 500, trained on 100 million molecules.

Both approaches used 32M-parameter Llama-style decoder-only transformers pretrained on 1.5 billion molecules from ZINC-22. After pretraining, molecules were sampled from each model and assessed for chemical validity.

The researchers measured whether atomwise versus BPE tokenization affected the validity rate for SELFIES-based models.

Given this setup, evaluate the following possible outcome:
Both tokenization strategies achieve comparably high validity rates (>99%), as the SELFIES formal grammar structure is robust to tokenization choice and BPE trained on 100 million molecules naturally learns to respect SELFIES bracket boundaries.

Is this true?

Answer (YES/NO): YES